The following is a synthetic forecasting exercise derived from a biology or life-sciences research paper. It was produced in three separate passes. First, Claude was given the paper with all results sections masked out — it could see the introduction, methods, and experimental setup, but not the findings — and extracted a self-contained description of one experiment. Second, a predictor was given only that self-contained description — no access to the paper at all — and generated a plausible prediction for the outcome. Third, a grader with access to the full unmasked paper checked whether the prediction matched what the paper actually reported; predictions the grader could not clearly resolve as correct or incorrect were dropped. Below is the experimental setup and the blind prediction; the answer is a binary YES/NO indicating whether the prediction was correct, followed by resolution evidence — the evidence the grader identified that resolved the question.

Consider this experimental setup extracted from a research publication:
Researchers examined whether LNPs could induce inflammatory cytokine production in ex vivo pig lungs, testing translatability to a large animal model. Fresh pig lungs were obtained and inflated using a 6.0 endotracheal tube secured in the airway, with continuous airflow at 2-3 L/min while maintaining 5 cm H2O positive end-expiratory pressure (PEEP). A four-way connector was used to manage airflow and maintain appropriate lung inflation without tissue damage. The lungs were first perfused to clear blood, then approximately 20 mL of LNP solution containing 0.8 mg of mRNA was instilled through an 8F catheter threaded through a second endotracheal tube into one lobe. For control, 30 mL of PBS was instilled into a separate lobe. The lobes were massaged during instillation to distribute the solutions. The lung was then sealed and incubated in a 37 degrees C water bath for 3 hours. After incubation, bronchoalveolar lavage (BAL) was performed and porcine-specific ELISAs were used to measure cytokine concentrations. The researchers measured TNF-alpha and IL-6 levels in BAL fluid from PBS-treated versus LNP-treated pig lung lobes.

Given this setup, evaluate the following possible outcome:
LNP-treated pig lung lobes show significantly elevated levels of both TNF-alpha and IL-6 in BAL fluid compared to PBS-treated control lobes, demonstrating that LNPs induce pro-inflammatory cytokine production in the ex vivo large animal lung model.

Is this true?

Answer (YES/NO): YES